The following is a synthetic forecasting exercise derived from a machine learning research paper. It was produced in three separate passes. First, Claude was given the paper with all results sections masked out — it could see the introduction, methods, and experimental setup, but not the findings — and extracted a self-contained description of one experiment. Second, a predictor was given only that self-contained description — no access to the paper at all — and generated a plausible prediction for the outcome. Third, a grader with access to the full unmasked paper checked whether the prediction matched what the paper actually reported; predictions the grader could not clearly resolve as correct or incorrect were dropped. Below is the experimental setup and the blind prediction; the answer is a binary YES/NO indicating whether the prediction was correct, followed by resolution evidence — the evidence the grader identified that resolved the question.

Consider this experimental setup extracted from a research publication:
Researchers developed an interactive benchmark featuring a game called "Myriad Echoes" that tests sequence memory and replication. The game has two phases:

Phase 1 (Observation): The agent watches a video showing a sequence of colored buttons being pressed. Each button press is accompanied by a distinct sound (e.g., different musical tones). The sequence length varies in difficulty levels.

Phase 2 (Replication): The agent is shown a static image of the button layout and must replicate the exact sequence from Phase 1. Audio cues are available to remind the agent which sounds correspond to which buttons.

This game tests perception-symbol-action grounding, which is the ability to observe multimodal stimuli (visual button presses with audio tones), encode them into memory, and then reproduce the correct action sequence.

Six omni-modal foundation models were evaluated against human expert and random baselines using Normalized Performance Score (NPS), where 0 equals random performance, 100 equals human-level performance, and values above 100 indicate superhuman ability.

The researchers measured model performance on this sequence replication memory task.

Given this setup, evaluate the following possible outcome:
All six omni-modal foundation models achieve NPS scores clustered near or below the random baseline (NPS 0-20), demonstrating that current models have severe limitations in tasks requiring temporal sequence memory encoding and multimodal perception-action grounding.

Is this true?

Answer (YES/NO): NO